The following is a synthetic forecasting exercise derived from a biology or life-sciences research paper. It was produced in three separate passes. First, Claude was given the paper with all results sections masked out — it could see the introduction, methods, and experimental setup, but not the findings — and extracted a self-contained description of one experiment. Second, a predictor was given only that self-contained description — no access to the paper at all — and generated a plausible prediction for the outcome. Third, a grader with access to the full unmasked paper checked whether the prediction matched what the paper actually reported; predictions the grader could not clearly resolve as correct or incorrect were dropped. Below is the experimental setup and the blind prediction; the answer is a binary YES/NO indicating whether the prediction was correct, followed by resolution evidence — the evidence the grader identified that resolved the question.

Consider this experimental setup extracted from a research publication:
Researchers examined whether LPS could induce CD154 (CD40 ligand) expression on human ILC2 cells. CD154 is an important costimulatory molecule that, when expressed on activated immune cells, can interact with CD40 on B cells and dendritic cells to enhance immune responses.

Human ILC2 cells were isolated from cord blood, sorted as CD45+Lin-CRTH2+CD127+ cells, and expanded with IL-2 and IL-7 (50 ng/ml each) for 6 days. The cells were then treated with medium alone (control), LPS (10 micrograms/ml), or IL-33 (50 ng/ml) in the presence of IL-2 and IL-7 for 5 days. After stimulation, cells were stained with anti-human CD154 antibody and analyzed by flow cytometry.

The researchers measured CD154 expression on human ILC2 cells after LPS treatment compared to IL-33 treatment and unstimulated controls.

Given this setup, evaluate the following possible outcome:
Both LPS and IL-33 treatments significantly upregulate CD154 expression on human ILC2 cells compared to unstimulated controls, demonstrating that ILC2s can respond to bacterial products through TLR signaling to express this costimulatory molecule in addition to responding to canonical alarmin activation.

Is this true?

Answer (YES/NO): YES